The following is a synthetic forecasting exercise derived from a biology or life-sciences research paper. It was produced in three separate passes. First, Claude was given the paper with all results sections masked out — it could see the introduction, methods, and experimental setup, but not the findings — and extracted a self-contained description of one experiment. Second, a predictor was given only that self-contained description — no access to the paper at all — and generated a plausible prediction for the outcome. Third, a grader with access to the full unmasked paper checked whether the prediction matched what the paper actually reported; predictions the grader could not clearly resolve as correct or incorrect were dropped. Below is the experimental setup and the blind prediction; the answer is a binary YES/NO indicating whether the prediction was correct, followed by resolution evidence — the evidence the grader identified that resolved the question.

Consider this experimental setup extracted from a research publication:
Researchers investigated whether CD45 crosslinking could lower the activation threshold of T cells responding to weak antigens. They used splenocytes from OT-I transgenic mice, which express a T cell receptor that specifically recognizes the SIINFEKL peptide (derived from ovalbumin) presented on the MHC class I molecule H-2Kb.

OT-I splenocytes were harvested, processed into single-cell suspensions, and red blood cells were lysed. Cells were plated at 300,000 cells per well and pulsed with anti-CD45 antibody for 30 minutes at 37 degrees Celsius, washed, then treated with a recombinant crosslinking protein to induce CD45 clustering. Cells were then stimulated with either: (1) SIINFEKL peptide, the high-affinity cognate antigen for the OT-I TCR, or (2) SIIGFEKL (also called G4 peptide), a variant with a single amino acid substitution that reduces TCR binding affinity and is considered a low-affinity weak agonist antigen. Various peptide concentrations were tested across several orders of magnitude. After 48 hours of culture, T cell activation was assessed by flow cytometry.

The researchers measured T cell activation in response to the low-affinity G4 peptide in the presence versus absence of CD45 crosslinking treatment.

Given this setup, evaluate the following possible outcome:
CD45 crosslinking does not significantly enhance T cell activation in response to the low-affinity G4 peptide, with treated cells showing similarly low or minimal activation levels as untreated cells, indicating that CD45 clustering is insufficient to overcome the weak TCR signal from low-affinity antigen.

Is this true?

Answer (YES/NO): NO